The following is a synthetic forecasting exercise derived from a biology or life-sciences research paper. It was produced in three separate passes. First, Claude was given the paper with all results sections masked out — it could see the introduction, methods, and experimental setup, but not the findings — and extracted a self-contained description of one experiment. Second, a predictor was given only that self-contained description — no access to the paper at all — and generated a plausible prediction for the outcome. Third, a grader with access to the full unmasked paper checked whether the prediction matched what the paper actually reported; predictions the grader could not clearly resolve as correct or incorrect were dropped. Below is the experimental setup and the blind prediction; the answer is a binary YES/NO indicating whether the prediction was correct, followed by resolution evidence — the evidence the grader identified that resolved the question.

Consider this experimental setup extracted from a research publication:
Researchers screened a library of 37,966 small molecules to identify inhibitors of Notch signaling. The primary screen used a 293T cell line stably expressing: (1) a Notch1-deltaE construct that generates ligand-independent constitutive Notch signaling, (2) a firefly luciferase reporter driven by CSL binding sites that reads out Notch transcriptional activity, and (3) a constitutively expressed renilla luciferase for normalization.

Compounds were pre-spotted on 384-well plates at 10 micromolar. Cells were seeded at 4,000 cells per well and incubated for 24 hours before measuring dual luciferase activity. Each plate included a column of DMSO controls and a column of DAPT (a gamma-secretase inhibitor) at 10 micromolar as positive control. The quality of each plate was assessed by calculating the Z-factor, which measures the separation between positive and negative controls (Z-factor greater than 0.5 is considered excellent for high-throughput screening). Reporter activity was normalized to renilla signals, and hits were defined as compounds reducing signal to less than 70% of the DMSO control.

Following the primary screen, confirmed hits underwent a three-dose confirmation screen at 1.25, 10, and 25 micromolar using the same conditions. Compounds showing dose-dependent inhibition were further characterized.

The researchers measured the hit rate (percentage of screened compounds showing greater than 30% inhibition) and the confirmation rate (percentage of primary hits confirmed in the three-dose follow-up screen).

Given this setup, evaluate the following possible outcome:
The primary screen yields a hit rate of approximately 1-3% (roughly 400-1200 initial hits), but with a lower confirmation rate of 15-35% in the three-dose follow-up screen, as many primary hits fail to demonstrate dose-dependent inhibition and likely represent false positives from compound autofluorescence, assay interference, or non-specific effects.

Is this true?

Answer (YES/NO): NO